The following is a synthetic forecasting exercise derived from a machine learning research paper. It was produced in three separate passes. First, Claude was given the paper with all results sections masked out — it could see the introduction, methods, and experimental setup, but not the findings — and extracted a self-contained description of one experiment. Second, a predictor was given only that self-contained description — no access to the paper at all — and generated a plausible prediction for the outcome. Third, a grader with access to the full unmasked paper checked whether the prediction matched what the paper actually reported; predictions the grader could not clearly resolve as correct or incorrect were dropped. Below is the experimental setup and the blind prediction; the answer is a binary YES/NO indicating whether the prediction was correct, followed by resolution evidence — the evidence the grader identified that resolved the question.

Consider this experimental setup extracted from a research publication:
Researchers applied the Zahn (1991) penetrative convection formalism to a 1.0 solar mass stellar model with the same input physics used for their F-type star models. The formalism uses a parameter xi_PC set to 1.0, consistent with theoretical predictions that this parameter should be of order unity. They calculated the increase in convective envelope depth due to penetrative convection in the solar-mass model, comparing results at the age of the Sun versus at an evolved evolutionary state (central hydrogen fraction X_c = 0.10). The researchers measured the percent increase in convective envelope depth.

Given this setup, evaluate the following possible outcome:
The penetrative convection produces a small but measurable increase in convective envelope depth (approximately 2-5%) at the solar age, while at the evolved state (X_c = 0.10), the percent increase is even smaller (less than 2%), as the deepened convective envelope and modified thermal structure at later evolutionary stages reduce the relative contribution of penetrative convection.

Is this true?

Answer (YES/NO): NO